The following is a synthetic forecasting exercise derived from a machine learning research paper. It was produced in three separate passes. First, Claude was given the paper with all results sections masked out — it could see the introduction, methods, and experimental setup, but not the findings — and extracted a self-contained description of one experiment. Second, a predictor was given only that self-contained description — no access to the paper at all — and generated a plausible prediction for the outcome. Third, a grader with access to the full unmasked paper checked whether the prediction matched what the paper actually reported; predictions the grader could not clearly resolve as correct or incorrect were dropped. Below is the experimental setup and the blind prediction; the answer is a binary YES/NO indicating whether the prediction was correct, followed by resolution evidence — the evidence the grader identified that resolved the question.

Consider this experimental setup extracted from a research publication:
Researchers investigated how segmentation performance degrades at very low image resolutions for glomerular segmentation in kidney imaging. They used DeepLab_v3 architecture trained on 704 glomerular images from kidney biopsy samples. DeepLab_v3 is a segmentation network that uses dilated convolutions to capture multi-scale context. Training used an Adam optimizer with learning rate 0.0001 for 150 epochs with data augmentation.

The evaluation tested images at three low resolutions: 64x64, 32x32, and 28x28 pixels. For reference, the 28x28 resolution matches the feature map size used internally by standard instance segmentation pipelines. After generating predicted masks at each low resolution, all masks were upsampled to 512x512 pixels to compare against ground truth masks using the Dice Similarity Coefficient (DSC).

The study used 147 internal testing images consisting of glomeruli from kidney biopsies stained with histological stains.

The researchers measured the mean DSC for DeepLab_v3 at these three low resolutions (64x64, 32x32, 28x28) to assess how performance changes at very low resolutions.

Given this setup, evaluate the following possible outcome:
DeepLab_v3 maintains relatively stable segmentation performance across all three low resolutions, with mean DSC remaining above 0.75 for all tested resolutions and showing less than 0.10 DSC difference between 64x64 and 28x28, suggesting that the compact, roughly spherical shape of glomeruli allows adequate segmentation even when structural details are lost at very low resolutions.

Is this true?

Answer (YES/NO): YES